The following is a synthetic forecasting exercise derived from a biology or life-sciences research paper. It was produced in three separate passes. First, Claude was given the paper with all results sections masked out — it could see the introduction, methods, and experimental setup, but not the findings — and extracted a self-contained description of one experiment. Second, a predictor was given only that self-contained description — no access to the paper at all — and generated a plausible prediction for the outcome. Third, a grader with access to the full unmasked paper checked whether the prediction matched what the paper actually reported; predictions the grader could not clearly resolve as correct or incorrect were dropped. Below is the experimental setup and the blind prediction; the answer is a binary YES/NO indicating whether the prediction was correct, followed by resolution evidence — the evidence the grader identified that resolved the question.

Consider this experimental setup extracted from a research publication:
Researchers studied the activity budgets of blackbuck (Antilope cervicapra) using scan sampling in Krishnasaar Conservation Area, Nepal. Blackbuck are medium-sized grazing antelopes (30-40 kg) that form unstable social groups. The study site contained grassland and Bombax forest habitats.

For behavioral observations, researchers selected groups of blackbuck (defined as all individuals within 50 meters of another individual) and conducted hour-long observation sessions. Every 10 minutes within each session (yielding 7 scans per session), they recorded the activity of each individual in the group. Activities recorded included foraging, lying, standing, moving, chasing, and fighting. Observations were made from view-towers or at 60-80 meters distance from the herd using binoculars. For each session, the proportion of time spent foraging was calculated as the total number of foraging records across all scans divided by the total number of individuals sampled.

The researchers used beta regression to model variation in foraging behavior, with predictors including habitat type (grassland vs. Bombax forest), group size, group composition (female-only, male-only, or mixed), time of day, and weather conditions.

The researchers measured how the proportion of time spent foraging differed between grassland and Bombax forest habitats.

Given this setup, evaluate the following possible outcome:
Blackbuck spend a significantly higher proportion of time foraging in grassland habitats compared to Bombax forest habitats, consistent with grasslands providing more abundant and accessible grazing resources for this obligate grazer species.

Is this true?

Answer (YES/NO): NO